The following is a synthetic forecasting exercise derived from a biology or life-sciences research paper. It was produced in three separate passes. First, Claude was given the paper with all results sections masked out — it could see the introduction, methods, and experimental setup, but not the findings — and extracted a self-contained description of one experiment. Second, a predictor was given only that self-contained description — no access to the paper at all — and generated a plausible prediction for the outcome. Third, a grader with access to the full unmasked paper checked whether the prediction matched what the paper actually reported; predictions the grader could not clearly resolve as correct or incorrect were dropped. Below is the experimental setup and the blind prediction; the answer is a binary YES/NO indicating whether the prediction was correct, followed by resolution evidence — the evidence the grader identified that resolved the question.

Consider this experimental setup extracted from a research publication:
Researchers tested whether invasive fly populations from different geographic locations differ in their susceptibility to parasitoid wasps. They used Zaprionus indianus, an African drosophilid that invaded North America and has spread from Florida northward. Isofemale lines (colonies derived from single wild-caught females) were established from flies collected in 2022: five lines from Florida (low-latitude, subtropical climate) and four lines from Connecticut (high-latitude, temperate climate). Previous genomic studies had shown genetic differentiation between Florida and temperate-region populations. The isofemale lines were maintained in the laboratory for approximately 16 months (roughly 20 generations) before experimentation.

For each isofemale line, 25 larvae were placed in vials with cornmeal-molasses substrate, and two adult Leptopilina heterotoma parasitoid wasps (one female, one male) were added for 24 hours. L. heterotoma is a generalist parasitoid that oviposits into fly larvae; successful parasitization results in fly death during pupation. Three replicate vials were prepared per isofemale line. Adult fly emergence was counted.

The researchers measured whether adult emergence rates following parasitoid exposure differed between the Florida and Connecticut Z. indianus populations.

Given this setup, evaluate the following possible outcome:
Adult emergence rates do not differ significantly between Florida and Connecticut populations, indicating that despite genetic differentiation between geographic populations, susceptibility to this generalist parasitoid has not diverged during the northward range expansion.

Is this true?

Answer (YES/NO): YES